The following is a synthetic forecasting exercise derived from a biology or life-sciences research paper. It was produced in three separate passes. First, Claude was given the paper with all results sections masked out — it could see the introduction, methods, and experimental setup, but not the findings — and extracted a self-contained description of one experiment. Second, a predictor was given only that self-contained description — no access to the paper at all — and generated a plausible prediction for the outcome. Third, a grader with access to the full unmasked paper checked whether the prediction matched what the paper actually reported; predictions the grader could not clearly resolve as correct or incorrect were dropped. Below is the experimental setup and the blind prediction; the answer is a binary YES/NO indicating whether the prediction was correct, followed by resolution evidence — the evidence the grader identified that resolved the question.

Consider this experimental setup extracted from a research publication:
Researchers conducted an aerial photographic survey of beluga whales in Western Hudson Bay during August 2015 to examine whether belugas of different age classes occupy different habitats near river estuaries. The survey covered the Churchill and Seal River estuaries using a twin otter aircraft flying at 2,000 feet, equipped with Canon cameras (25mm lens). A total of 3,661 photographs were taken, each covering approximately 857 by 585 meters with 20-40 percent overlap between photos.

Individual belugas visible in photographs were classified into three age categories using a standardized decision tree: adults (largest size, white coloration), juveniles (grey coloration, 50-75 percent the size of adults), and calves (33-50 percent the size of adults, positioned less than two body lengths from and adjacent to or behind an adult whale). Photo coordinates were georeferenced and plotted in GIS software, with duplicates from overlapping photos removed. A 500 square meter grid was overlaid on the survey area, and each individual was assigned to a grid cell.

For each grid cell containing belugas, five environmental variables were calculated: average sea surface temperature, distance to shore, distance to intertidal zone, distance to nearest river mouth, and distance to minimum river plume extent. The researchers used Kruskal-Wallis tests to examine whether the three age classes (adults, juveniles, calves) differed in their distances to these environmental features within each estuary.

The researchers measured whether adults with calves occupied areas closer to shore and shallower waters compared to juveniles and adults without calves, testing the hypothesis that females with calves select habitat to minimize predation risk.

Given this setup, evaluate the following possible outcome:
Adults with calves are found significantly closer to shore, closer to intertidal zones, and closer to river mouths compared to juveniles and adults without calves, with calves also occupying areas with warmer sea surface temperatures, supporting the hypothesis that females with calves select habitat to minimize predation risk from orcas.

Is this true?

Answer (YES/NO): NO